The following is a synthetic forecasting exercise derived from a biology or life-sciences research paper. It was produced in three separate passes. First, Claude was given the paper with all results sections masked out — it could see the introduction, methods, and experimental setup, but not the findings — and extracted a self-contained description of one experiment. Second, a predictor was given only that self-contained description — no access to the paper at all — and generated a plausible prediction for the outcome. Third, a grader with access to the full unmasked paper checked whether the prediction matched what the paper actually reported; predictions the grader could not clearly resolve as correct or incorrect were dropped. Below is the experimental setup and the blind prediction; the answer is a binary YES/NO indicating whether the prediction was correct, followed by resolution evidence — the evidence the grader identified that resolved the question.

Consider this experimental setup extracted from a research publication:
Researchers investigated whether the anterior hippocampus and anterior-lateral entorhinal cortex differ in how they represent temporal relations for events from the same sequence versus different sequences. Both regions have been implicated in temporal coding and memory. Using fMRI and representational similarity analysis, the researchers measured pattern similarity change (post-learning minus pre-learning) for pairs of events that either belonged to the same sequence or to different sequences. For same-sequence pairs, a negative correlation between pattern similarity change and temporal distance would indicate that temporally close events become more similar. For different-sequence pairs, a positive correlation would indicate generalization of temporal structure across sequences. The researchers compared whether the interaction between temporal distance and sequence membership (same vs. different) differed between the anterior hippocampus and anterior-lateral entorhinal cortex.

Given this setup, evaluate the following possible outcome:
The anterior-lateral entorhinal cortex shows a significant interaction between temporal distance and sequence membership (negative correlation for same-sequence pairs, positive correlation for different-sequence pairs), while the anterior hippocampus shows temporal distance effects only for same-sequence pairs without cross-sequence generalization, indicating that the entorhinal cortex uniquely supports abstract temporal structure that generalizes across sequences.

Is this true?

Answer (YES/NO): NO